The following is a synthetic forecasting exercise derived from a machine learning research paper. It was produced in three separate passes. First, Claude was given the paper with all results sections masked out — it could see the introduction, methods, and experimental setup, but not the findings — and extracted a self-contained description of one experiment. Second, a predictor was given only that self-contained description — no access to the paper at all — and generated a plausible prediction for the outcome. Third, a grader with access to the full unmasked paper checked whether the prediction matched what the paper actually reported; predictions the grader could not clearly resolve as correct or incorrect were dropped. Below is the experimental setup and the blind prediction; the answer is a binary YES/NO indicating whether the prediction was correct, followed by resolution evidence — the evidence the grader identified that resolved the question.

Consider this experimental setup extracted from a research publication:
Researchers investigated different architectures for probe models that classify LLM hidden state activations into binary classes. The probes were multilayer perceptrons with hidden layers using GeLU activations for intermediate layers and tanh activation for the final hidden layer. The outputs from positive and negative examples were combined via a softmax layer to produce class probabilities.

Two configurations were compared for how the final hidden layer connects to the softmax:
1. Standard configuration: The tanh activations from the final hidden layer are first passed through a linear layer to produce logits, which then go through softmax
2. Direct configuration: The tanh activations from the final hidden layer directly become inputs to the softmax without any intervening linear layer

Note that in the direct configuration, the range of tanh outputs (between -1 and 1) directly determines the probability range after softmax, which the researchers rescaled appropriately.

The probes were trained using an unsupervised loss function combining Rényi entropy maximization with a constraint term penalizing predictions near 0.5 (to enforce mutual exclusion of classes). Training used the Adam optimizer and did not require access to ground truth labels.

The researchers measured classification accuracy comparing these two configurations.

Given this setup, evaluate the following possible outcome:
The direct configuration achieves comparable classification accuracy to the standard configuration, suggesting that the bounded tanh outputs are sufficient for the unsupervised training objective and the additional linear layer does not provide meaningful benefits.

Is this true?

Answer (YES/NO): NO